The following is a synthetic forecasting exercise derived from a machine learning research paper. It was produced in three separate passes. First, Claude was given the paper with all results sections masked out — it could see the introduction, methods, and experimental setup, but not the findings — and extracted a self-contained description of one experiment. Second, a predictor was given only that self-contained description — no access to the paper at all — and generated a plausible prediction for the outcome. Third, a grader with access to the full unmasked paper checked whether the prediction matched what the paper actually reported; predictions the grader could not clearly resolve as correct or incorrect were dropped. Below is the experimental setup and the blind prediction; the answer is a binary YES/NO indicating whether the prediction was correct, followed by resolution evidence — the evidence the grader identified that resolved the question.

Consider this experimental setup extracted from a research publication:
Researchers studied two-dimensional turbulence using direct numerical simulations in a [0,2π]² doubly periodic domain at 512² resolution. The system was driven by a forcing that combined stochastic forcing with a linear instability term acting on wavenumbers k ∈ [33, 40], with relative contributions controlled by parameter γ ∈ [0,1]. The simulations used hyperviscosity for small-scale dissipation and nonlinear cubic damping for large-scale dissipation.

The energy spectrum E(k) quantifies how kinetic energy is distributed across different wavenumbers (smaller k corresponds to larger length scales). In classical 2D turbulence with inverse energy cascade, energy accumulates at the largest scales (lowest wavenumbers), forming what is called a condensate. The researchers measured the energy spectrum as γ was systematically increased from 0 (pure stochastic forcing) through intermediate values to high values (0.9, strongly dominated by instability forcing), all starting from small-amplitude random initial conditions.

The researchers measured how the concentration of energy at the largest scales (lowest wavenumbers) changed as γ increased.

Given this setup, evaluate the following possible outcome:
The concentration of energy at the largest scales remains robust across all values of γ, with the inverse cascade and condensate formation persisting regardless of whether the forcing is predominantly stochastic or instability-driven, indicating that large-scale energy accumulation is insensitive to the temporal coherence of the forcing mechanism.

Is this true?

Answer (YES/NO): NO